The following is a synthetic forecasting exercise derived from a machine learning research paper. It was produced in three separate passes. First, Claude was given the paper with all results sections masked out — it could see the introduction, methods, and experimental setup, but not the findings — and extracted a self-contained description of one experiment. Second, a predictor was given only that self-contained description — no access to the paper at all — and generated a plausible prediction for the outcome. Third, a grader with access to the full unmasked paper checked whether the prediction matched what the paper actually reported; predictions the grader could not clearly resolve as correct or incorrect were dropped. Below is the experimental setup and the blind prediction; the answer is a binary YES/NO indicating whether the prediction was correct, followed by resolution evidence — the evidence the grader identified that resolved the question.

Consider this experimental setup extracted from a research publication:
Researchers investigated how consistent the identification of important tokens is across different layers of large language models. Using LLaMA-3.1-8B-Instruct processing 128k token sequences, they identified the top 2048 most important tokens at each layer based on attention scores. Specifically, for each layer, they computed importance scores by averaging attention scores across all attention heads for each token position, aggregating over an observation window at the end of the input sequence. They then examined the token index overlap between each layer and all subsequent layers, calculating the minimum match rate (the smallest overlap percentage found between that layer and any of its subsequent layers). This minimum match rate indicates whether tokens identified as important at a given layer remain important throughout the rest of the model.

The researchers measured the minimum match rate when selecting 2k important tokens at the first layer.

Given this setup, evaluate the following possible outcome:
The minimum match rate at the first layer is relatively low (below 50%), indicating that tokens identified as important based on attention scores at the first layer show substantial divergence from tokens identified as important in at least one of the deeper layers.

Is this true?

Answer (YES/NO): YES